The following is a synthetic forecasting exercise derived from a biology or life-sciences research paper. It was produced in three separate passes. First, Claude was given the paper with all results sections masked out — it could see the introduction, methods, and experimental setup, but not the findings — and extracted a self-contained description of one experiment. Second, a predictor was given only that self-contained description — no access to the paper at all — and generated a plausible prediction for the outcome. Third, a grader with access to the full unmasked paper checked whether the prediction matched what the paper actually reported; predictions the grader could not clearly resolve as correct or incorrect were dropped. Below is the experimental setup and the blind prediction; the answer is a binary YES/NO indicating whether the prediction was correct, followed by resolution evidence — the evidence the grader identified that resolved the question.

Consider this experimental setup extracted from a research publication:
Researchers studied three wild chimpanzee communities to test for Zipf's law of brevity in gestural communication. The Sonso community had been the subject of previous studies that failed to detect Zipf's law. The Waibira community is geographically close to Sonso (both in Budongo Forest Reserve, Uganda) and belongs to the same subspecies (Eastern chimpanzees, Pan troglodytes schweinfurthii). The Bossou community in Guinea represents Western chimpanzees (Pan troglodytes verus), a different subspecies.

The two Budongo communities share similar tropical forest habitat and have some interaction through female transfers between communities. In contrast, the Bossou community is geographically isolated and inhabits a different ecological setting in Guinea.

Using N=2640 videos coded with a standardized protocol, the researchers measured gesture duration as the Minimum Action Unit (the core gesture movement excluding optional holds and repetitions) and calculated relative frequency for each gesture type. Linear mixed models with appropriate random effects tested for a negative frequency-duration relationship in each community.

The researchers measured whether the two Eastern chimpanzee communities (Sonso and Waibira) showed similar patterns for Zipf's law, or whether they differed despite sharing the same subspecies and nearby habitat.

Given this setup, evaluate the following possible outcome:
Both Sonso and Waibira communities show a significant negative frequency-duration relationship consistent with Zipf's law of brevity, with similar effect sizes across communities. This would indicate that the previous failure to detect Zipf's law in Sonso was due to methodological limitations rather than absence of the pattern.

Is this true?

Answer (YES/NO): NO